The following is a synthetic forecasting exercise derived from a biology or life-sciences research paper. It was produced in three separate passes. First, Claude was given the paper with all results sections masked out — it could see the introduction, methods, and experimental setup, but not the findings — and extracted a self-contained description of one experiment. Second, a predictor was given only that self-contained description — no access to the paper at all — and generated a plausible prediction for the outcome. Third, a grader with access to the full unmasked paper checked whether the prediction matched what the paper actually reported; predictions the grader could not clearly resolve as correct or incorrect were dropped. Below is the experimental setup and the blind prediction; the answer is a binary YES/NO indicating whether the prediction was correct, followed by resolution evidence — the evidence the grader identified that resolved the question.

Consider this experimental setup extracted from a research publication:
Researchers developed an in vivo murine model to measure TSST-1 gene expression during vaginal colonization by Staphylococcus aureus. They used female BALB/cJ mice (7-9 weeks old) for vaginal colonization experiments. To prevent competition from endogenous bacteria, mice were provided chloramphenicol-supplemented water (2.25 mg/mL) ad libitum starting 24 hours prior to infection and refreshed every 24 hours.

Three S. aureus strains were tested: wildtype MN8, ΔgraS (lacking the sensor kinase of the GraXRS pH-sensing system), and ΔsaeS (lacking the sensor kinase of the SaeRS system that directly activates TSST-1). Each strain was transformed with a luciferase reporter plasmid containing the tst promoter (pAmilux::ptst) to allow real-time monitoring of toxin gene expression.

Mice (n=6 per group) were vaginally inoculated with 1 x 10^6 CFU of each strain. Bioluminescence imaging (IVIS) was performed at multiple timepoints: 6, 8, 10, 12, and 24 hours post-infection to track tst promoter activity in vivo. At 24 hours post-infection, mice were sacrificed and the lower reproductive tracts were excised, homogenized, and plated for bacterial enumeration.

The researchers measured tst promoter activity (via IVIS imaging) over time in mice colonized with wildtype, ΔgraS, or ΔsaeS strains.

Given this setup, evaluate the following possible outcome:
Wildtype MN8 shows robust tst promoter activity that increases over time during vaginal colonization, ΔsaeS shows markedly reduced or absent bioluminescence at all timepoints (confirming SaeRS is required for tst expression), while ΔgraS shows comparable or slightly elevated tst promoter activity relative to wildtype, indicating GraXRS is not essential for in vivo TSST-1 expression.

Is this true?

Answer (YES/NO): NO